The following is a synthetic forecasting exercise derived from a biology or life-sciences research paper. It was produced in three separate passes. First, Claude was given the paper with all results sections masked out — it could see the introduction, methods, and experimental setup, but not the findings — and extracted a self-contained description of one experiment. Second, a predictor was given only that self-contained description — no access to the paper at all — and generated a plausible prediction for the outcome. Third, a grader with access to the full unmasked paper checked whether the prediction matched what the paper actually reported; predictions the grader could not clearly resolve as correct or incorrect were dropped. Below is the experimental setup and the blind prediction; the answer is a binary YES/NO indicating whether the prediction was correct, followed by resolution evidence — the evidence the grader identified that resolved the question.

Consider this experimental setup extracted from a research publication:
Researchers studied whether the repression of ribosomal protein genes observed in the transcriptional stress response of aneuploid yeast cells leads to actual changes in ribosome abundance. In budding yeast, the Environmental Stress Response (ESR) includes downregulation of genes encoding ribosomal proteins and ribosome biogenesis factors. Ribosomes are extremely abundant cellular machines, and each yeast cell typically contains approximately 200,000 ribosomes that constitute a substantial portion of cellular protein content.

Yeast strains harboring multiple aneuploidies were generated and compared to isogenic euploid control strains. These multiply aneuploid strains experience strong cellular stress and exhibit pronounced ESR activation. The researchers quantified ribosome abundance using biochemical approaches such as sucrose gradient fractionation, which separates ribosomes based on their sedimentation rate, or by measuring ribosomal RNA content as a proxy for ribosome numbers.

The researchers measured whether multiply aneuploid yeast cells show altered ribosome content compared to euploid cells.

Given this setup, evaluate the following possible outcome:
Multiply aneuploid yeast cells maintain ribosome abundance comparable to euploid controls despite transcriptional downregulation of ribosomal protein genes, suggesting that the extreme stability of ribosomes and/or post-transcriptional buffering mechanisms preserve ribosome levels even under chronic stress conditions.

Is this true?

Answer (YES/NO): NO